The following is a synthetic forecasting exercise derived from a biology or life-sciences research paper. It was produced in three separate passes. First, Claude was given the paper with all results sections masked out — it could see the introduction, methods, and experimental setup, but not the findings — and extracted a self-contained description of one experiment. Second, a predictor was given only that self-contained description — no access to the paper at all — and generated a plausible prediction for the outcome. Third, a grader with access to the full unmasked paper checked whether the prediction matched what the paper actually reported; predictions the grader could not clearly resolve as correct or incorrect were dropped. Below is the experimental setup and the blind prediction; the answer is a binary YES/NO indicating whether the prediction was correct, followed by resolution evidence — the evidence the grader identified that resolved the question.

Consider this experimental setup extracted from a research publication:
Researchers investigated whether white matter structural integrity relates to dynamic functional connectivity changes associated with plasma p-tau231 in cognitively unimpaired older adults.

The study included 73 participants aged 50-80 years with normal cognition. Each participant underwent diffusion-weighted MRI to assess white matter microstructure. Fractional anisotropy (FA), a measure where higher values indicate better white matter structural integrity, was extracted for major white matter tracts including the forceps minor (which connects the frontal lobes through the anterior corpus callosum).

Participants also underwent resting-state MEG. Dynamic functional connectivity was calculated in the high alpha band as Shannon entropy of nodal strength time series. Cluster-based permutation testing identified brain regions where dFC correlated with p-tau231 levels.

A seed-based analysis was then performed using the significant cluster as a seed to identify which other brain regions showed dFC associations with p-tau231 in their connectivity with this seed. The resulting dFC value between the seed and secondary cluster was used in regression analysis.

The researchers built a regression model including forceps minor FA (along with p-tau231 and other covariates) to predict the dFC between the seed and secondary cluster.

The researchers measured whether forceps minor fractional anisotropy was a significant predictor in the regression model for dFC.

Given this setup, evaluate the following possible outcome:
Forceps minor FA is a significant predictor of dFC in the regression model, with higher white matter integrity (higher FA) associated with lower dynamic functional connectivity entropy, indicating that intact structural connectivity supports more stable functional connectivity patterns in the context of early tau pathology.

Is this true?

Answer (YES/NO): NO